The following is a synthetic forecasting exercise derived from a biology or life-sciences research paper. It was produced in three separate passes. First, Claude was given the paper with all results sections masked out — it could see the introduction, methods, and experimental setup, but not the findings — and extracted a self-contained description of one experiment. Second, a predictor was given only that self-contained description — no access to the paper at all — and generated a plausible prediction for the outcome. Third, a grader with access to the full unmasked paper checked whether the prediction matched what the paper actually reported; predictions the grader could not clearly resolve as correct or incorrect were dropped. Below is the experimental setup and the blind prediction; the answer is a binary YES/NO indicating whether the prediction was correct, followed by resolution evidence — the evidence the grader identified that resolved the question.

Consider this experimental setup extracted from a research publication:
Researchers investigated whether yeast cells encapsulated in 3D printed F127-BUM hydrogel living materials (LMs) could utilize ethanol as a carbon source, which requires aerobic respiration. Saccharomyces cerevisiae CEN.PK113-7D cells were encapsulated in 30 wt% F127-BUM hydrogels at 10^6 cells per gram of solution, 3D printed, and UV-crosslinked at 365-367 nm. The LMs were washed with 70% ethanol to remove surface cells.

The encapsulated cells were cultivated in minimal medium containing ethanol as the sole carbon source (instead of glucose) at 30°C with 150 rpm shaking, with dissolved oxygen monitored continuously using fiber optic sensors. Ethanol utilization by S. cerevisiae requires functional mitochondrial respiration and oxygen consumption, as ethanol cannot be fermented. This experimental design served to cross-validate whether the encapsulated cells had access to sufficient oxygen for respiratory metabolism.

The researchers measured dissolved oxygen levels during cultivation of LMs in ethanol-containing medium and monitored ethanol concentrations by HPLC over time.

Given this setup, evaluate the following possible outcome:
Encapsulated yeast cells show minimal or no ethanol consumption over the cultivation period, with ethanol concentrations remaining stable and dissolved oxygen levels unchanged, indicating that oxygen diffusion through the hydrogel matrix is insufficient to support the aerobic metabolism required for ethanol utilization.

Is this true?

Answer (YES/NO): NO